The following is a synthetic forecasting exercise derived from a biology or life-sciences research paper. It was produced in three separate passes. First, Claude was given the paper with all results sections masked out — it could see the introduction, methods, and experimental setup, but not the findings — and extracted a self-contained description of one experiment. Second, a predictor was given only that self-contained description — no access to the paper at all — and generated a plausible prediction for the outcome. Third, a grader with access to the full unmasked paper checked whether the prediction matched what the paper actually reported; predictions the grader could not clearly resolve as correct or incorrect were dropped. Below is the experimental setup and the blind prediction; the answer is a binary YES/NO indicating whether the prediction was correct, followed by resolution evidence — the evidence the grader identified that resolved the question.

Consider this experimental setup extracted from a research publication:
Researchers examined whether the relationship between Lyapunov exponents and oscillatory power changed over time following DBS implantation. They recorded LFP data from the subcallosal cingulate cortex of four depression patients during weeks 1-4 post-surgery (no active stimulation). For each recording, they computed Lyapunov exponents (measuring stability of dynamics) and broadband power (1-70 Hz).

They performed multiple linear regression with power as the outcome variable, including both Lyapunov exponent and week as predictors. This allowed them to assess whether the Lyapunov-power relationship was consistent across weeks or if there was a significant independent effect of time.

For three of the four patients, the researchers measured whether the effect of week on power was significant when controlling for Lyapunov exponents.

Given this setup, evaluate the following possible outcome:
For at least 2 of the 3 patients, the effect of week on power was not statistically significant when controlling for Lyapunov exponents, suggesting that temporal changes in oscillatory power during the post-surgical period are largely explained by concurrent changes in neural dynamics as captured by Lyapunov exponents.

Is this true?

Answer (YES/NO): YES